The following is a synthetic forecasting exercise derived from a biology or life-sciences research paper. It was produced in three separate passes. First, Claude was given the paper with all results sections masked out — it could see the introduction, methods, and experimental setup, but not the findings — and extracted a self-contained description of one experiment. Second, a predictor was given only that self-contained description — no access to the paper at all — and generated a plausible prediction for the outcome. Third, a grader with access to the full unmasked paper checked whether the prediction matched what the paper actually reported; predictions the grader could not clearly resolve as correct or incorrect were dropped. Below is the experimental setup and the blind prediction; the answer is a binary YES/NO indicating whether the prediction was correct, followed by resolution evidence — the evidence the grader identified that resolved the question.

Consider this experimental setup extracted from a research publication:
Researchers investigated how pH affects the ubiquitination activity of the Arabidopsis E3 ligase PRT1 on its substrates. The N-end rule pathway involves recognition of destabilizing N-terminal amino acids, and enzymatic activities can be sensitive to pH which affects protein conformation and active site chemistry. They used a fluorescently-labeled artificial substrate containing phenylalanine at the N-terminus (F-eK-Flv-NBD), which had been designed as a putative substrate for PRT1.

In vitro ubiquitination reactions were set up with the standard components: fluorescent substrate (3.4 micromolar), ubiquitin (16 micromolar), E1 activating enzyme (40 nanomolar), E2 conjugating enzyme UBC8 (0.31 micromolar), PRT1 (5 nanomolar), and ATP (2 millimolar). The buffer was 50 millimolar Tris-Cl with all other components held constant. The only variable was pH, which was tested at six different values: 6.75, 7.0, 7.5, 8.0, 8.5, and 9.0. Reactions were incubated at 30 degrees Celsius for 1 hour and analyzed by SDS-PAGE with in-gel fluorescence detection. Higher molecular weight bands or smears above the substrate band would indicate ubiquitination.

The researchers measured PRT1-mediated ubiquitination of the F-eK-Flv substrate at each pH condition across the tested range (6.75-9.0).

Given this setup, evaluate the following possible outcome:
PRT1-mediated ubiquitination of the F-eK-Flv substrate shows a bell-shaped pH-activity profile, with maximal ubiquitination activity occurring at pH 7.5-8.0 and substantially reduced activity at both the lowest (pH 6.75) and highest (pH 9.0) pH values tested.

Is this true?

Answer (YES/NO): YES